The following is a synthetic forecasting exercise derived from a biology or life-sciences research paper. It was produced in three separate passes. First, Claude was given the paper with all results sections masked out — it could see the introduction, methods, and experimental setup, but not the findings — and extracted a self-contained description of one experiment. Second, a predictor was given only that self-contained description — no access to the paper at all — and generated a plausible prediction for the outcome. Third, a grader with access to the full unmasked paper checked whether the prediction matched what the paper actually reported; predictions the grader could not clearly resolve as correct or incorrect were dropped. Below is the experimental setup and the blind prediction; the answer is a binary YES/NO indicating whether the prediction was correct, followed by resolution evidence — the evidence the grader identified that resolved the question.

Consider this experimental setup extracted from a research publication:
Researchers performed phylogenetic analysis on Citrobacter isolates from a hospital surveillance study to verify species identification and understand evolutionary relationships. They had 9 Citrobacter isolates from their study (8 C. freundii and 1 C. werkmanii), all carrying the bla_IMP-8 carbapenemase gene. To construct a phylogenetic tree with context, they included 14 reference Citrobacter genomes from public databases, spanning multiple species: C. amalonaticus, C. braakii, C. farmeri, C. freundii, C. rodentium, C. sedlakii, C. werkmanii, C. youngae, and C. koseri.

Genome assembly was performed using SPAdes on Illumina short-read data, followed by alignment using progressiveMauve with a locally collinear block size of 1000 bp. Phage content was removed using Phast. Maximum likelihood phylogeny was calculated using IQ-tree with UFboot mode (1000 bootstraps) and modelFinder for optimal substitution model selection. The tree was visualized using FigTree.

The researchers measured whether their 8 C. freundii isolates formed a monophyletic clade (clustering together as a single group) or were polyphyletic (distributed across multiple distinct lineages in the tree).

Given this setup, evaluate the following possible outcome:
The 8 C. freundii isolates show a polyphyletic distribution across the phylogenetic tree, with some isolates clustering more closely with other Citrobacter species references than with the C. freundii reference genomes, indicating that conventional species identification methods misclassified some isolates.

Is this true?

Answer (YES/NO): NO